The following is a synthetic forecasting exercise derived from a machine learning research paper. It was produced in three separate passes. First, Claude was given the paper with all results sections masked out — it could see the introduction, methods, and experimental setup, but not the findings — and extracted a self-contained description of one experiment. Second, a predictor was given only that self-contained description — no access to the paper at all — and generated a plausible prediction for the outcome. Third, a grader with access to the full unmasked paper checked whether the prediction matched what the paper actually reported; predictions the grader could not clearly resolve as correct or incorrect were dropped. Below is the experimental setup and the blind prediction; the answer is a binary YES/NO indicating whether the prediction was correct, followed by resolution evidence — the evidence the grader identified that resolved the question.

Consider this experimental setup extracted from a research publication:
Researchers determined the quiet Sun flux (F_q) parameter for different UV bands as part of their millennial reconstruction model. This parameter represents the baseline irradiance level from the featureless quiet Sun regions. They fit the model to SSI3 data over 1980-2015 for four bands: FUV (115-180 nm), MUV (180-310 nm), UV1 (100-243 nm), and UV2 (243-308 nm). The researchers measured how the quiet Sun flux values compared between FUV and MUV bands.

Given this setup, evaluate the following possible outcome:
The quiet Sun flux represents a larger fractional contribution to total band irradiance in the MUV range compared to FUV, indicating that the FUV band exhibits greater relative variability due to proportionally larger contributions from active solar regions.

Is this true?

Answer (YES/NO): YES